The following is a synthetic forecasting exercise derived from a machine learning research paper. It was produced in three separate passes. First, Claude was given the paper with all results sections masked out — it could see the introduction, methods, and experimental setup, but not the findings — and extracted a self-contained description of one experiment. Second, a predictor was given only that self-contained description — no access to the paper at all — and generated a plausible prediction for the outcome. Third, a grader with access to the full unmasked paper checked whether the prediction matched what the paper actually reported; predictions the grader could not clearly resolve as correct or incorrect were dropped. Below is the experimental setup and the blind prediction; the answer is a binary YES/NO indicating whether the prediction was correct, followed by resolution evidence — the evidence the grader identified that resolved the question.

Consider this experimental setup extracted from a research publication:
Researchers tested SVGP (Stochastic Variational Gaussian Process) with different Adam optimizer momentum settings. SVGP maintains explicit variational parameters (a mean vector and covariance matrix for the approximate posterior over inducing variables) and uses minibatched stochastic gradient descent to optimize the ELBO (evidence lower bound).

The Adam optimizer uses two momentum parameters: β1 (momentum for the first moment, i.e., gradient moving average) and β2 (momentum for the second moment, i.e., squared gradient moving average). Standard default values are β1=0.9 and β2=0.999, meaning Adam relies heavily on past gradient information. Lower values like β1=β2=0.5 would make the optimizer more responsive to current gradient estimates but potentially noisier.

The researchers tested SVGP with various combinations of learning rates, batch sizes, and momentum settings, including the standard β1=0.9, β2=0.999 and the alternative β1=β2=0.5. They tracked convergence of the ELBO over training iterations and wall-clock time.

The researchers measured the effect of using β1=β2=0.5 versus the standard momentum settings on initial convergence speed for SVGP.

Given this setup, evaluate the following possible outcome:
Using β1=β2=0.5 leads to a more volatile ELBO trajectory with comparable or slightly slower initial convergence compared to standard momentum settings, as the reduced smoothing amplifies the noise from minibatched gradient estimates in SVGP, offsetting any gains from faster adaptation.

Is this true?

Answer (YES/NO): NO